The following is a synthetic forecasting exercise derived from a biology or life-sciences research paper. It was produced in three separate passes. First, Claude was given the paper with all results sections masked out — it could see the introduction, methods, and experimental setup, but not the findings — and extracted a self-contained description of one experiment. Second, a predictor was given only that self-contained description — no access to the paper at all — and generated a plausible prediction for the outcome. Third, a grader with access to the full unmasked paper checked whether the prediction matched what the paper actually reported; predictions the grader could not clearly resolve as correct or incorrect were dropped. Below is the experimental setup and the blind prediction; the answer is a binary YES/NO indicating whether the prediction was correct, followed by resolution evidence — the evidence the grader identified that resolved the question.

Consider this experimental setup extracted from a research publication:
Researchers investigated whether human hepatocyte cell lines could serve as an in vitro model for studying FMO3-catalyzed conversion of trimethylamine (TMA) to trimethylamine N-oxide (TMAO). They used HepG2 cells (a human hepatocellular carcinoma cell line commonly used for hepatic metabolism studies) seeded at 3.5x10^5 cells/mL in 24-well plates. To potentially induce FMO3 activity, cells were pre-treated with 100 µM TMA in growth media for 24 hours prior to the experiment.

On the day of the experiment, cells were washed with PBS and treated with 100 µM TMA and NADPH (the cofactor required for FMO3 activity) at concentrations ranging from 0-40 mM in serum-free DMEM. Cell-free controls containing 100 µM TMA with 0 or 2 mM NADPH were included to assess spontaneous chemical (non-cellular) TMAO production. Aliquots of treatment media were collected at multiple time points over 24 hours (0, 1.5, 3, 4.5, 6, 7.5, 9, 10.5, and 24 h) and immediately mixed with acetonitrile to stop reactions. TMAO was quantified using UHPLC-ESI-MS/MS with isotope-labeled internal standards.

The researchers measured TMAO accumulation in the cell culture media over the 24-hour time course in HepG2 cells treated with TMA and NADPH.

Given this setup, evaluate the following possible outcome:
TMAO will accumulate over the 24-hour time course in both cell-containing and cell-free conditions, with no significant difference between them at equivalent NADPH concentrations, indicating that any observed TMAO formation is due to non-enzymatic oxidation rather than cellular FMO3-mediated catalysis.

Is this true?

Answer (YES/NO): NO